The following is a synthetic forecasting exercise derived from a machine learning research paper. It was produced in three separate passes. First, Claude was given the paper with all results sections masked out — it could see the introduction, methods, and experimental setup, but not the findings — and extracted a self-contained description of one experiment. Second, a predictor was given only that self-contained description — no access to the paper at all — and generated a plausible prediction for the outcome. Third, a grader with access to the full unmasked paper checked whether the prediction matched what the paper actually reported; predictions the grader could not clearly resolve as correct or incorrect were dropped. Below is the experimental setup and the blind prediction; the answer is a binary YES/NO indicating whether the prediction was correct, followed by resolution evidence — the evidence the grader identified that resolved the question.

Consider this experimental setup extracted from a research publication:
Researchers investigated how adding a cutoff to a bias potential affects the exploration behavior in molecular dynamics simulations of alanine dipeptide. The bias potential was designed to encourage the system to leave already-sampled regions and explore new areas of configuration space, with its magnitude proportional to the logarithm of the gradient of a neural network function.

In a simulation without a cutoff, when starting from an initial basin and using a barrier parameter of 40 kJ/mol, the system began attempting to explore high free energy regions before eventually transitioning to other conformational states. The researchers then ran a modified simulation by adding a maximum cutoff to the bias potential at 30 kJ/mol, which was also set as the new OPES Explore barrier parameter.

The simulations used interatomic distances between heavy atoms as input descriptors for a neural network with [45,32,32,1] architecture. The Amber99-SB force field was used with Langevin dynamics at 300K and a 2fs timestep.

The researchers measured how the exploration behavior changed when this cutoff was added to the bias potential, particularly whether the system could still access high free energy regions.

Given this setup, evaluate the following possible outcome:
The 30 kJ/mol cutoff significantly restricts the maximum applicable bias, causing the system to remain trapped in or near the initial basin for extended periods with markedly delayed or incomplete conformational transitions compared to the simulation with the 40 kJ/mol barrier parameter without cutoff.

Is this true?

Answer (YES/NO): NO